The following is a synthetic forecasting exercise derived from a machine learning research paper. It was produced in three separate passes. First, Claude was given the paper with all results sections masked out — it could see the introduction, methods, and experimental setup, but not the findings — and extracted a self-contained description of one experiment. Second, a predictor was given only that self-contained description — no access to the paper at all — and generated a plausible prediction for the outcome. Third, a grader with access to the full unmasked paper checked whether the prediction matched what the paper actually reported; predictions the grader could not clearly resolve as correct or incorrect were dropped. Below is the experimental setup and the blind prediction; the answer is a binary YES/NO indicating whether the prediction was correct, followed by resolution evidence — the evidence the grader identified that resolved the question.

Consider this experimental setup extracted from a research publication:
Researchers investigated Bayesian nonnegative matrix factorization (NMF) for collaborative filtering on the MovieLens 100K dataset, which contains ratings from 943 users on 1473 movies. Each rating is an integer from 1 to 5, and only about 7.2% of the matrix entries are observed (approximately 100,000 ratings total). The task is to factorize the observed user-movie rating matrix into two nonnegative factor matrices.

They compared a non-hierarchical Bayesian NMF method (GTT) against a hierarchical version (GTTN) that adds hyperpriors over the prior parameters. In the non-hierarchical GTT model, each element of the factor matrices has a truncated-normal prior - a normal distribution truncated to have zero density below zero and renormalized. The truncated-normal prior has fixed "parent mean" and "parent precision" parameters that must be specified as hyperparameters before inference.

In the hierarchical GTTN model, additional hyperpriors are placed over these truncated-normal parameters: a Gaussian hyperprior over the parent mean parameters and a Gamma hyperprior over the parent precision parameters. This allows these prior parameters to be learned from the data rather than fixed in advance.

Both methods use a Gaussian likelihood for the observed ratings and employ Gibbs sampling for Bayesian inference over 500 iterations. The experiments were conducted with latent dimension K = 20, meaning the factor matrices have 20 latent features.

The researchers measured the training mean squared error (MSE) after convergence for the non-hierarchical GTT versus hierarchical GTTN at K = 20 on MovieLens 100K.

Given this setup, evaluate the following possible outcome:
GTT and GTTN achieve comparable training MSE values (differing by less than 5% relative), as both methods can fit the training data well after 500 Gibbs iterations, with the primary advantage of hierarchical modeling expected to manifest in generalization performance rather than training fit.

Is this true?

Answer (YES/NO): YES